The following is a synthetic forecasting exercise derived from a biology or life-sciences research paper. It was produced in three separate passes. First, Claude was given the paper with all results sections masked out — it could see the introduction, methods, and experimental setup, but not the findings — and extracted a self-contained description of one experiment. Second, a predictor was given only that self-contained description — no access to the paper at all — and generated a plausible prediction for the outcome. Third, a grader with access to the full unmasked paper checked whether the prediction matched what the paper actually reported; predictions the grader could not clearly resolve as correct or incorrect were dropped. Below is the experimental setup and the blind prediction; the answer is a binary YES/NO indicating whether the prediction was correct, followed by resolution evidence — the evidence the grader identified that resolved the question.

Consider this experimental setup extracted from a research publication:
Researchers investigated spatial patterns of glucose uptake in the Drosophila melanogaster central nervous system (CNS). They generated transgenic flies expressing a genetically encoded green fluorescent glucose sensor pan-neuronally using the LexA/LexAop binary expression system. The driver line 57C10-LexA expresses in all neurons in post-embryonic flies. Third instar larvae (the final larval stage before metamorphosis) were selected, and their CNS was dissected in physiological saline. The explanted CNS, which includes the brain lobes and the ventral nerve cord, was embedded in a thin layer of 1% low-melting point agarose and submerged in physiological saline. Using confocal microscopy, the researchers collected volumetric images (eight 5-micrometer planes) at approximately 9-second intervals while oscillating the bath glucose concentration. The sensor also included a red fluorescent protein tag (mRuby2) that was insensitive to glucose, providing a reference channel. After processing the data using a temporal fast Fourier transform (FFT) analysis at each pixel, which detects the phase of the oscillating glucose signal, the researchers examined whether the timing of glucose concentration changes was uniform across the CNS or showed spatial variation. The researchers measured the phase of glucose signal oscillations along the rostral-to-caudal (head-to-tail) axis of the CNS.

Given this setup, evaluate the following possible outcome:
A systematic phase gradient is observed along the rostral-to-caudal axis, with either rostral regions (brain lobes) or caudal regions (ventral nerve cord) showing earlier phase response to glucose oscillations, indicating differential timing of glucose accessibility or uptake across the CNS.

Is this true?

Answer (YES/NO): NO